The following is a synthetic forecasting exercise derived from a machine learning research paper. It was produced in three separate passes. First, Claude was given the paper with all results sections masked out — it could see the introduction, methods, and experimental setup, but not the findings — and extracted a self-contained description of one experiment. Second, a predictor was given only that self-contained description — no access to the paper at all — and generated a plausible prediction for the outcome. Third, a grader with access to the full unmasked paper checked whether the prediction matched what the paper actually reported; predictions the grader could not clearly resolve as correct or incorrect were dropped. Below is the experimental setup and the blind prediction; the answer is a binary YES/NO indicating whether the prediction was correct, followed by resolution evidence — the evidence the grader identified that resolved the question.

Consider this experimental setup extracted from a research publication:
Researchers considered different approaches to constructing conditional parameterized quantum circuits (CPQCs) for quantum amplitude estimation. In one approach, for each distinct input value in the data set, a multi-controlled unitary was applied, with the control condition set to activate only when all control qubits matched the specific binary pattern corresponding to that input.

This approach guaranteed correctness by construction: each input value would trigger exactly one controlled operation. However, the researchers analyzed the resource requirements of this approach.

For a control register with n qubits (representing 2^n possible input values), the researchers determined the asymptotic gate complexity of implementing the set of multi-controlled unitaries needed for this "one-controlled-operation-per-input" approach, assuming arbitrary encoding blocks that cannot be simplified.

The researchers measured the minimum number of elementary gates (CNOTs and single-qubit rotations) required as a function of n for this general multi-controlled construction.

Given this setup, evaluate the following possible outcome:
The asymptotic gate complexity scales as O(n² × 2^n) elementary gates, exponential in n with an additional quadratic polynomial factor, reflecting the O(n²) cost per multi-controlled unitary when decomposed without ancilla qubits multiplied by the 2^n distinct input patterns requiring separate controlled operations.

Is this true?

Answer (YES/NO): NO